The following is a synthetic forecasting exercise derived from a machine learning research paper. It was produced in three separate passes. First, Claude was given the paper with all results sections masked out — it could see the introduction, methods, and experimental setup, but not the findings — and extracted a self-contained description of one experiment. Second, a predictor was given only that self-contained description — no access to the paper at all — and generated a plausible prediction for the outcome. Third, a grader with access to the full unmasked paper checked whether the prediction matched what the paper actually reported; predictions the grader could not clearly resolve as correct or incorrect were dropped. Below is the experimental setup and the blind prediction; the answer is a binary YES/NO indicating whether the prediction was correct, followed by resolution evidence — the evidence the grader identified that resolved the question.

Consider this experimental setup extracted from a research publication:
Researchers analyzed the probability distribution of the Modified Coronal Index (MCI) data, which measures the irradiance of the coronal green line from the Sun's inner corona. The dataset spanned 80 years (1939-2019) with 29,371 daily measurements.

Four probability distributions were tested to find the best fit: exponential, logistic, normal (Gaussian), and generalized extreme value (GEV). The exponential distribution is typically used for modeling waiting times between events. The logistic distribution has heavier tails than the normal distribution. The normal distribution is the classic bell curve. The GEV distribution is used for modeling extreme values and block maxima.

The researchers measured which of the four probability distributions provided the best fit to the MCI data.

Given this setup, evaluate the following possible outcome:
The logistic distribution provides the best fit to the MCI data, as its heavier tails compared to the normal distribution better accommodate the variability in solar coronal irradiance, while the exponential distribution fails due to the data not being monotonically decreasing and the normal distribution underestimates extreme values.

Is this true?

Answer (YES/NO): NO